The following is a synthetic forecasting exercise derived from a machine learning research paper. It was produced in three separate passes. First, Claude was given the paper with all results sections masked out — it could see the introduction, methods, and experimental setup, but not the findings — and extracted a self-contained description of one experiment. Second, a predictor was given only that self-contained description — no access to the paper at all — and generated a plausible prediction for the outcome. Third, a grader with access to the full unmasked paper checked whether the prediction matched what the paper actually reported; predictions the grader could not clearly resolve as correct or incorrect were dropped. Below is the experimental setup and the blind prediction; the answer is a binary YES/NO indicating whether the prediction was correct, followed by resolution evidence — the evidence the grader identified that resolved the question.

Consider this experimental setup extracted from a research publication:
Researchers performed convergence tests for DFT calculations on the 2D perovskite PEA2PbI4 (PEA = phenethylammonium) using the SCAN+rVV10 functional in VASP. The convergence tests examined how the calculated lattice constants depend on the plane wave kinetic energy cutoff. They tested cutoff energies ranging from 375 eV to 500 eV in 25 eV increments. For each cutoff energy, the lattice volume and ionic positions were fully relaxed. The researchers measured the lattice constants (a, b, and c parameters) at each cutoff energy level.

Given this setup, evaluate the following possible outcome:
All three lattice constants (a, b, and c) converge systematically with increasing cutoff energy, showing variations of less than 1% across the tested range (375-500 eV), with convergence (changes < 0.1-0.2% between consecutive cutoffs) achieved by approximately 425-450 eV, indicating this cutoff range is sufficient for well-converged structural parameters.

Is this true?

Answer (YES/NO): YES